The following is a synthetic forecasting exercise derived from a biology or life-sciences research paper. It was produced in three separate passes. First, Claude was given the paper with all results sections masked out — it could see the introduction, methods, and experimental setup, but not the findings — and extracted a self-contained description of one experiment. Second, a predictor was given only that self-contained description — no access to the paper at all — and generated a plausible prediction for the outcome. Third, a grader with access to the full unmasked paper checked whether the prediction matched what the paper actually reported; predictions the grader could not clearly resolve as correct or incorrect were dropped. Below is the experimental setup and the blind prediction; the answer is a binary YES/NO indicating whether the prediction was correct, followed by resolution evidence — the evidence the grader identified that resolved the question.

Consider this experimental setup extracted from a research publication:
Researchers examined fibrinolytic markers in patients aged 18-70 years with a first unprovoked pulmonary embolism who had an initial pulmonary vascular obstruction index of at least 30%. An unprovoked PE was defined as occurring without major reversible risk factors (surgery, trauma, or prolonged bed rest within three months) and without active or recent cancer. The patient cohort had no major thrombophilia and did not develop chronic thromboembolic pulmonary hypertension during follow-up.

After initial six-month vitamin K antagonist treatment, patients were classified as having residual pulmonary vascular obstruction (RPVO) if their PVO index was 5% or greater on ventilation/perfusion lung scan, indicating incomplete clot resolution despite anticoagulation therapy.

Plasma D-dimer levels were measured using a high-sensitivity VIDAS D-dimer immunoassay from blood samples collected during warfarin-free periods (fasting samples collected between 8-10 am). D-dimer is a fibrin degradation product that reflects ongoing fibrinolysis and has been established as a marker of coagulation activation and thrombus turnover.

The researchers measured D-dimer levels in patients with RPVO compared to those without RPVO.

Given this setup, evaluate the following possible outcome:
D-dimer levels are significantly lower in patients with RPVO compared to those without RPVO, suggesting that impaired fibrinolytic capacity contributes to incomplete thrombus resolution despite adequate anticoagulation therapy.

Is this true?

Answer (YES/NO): NO